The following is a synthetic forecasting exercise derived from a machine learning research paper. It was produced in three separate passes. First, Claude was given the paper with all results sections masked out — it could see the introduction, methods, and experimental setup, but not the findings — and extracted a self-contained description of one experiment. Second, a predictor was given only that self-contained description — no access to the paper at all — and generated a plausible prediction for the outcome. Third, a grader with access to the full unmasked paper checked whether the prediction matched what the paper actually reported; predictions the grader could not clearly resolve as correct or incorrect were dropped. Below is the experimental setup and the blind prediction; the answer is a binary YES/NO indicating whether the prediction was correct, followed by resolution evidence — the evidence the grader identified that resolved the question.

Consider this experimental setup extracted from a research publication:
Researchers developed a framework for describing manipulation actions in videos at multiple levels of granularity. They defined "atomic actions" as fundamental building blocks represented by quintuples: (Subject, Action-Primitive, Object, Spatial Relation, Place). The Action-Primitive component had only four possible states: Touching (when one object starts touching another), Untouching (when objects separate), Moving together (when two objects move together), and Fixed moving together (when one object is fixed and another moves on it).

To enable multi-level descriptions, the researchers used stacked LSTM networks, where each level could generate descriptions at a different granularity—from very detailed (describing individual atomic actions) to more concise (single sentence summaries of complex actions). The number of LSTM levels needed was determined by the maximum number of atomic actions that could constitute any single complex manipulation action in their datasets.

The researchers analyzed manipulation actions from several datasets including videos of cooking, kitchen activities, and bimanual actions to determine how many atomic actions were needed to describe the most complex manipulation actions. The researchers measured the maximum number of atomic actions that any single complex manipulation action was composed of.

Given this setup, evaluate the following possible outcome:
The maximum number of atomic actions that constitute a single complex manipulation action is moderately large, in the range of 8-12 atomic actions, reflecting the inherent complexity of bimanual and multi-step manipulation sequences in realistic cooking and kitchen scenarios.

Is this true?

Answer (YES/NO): NO